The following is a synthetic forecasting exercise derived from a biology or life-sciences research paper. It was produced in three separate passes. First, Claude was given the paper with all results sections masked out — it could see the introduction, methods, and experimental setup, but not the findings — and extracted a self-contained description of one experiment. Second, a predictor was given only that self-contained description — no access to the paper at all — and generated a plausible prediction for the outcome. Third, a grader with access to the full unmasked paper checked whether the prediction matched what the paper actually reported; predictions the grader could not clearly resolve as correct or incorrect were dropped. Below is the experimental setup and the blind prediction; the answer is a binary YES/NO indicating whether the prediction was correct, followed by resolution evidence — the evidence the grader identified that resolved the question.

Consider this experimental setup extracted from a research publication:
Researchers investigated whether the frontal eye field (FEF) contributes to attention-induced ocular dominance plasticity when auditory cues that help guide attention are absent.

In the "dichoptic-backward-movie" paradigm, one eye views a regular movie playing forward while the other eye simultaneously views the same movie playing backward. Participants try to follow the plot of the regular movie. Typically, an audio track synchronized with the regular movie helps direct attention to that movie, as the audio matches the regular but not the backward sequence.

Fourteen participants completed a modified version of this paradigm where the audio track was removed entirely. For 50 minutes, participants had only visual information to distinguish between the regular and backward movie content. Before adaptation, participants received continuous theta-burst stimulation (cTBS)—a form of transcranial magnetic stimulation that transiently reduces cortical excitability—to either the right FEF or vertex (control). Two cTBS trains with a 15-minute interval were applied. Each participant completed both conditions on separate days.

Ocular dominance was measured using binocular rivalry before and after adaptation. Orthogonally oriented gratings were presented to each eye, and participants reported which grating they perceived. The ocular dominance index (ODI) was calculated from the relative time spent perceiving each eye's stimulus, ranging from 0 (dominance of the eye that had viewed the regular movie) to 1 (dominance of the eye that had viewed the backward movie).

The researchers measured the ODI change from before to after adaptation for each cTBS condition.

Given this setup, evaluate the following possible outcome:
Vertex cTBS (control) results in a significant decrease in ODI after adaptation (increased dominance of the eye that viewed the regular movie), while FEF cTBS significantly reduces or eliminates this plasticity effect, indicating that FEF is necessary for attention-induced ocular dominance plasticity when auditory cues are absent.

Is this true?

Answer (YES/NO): NO